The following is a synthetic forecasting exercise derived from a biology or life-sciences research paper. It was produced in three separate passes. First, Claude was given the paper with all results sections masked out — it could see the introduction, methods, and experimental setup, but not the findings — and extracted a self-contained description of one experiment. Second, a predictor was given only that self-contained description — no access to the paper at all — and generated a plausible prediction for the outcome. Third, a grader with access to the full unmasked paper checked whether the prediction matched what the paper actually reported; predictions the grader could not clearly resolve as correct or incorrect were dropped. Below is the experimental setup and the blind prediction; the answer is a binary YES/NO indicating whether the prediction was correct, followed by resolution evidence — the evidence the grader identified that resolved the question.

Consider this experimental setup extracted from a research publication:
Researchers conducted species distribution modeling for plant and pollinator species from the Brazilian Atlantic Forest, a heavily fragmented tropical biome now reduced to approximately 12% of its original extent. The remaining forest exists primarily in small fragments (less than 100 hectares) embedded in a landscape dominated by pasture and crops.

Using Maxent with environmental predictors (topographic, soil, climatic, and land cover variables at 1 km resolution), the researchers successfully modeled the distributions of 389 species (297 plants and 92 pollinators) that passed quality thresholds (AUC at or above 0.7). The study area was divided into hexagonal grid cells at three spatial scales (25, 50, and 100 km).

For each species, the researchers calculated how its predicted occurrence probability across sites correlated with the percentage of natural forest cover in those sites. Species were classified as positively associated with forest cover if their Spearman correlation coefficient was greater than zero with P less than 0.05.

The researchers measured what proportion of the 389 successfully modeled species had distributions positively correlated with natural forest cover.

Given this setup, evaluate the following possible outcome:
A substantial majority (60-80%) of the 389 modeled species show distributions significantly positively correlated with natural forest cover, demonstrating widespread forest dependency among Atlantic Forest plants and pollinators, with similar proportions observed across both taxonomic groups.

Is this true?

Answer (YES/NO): NO